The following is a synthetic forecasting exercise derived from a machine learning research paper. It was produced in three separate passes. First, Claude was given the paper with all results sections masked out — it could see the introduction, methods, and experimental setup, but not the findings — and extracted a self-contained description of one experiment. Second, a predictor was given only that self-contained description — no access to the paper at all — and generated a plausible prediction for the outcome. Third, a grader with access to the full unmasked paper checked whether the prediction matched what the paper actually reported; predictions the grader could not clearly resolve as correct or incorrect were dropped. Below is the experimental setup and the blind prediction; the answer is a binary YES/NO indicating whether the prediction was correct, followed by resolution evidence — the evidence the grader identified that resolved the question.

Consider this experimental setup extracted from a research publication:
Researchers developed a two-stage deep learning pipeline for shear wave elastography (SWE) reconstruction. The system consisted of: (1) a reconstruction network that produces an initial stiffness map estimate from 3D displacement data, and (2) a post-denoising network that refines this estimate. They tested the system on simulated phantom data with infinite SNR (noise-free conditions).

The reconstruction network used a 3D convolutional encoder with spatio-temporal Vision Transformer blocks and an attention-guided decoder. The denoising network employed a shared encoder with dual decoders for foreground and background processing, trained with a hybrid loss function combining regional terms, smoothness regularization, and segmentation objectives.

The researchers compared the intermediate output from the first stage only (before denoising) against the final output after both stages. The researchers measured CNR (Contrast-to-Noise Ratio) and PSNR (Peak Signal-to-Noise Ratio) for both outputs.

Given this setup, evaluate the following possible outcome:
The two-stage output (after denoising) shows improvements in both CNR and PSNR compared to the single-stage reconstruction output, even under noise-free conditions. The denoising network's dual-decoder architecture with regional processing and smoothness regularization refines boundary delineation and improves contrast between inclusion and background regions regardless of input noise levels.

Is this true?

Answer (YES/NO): YES